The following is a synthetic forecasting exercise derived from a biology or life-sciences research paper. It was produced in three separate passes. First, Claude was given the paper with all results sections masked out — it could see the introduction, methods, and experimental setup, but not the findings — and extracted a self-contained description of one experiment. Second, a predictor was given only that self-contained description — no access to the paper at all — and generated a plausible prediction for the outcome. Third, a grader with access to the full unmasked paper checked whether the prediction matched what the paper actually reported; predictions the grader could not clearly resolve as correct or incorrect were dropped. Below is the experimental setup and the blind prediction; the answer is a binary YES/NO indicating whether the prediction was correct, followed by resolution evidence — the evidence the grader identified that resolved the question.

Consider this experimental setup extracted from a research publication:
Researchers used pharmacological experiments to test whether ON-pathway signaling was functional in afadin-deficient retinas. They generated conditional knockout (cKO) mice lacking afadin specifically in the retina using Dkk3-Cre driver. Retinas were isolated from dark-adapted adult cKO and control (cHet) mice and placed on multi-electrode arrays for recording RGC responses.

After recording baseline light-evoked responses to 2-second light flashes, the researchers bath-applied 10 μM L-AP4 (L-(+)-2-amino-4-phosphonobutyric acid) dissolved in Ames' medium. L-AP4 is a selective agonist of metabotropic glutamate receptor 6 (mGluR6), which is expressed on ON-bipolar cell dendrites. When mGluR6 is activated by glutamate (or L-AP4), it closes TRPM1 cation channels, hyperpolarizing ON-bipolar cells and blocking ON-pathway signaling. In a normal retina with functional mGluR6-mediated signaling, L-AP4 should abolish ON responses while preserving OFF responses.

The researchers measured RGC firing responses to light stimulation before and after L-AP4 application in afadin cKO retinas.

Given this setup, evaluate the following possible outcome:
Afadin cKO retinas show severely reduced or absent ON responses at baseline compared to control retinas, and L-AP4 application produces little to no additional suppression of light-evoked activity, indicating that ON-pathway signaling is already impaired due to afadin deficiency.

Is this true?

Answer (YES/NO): NO